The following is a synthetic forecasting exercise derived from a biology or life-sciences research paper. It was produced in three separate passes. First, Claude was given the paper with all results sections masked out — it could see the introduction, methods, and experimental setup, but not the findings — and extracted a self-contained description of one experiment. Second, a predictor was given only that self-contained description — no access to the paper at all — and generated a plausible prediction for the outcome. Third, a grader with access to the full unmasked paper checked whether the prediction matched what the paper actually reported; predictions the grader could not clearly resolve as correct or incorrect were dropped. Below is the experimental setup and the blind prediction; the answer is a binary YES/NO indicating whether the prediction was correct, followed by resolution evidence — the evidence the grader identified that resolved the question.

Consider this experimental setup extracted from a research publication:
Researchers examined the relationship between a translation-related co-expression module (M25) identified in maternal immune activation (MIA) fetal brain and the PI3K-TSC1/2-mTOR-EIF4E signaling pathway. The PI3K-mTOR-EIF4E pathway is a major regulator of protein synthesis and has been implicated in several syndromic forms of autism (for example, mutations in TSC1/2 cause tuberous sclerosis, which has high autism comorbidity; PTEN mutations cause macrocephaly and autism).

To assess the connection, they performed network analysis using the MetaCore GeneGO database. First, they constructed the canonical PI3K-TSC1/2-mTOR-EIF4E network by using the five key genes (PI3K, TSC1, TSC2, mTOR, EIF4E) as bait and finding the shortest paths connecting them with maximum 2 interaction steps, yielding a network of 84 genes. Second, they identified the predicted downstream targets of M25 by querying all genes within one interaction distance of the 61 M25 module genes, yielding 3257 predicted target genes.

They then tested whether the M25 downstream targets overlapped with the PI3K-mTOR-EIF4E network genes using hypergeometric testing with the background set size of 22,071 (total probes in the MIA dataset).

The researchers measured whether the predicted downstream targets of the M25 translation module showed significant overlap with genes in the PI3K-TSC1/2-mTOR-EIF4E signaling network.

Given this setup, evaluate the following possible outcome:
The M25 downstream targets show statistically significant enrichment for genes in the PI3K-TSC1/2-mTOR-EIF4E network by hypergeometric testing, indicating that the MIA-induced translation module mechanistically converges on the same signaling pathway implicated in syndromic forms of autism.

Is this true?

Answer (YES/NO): YES